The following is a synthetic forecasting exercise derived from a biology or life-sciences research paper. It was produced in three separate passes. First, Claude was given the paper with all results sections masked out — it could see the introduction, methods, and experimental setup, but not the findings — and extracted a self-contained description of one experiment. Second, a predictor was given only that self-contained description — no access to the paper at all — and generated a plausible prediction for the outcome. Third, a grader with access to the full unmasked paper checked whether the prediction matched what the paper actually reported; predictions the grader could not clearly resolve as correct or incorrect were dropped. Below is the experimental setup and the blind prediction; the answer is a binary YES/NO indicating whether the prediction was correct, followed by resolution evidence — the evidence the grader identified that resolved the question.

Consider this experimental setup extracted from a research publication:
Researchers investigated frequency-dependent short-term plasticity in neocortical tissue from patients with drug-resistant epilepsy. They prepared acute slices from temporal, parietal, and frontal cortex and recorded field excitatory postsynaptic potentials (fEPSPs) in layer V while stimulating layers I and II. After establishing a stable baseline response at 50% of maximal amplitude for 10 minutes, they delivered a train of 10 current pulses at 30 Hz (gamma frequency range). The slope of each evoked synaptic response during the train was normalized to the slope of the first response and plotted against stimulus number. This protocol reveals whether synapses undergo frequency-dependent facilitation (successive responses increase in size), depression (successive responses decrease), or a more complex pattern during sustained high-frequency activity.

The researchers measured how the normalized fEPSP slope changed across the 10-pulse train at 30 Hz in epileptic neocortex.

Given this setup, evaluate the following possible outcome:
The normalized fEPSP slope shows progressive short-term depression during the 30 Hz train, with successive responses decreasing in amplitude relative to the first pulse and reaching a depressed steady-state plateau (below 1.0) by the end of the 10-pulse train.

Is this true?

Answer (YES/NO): NO